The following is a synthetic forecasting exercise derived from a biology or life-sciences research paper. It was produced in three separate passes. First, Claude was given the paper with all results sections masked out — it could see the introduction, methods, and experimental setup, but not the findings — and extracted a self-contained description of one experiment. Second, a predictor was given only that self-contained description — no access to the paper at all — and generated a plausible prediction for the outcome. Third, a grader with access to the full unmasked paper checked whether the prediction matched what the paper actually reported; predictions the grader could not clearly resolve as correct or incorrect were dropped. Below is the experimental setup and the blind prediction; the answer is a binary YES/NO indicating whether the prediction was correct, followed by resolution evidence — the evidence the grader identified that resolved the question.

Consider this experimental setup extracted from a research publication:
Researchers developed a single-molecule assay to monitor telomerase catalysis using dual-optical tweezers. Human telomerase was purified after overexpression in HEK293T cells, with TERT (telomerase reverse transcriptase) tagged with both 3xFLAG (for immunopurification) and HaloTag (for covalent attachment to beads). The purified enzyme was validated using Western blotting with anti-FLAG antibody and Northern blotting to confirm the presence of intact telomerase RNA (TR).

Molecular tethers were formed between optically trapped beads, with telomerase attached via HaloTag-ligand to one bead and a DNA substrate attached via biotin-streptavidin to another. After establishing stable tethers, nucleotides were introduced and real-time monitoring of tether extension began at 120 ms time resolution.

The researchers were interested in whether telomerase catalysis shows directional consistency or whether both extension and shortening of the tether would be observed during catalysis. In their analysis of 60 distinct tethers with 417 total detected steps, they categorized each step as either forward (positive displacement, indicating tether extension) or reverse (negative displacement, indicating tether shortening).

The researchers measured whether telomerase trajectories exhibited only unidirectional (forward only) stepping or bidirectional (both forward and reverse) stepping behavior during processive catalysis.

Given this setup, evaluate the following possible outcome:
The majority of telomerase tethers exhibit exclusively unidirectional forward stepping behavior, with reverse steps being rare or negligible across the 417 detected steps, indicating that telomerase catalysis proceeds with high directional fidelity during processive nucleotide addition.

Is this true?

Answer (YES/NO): NO